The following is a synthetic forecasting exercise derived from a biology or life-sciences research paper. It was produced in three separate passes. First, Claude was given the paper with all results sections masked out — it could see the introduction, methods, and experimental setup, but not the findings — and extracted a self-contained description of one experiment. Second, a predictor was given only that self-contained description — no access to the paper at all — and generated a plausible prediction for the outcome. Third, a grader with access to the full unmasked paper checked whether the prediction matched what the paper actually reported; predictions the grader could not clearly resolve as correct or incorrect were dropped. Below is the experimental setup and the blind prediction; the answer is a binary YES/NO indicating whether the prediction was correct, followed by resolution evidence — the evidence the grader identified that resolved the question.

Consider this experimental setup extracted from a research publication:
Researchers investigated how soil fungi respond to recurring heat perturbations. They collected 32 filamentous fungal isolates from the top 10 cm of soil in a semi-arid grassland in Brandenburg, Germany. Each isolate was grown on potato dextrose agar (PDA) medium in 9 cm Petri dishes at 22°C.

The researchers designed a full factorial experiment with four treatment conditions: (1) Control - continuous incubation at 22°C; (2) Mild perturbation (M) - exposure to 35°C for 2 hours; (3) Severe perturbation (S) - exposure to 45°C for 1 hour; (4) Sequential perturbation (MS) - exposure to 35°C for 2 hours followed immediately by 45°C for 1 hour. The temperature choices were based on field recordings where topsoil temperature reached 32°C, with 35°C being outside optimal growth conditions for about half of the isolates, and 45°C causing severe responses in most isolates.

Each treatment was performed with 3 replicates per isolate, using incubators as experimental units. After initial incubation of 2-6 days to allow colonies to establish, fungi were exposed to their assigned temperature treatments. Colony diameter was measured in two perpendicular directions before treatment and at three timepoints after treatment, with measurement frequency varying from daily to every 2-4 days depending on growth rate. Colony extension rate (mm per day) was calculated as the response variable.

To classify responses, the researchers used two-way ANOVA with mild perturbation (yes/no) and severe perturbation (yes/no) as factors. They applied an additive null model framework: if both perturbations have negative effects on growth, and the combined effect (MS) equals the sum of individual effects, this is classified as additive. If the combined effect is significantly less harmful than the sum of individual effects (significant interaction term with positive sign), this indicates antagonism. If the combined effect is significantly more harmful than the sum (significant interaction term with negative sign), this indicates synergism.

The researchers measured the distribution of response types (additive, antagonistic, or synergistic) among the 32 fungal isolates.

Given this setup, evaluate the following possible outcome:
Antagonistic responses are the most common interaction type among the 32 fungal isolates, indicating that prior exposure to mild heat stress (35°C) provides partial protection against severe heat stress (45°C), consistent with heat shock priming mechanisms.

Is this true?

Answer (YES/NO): NO